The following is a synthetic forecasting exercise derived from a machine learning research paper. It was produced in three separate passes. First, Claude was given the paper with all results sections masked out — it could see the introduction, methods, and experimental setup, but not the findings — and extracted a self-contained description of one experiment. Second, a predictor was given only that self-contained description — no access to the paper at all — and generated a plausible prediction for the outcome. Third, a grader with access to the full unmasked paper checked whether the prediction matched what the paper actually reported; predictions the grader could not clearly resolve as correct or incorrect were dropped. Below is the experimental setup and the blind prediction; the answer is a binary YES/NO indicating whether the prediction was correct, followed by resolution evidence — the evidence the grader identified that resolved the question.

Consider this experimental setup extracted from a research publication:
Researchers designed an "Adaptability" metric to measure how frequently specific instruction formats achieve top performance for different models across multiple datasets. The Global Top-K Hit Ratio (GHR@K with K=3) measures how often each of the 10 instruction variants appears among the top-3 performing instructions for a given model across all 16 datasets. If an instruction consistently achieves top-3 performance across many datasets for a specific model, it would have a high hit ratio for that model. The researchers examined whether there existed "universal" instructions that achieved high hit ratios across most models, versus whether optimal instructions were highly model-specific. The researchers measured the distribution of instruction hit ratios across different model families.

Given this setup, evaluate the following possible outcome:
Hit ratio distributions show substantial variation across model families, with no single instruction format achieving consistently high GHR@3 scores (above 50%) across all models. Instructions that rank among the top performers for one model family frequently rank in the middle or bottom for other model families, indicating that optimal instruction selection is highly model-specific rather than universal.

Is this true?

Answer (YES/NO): NO